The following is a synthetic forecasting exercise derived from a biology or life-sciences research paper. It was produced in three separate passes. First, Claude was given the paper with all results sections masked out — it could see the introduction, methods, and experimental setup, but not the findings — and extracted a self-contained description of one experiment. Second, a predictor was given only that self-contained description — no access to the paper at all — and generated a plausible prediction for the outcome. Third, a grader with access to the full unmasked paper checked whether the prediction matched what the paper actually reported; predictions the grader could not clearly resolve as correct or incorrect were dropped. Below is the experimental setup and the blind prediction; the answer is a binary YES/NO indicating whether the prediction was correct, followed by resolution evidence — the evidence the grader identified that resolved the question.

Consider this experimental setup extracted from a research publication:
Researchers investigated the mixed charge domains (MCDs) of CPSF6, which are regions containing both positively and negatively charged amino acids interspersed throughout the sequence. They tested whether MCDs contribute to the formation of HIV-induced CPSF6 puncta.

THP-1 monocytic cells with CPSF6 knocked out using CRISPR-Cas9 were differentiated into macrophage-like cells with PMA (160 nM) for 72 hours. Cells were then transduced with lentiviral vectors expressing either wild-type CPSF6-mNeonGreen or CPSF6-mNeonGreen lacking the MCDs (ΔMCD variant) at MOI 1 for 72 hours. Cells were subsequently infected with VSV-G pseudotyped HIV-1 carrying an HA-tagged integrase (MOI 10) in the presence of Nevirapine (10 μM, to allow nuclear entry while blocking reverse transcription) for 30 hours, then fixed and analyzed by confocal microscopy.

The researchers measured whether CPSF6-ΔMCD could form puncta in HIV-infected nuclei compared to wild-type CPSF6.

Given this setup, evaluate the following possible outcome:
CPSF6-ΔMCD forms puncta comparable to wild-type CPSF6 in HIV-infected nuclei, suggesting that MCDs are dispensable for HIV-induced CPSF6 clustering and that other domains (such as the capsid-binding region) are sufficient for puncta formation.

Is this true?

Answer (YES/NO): YES